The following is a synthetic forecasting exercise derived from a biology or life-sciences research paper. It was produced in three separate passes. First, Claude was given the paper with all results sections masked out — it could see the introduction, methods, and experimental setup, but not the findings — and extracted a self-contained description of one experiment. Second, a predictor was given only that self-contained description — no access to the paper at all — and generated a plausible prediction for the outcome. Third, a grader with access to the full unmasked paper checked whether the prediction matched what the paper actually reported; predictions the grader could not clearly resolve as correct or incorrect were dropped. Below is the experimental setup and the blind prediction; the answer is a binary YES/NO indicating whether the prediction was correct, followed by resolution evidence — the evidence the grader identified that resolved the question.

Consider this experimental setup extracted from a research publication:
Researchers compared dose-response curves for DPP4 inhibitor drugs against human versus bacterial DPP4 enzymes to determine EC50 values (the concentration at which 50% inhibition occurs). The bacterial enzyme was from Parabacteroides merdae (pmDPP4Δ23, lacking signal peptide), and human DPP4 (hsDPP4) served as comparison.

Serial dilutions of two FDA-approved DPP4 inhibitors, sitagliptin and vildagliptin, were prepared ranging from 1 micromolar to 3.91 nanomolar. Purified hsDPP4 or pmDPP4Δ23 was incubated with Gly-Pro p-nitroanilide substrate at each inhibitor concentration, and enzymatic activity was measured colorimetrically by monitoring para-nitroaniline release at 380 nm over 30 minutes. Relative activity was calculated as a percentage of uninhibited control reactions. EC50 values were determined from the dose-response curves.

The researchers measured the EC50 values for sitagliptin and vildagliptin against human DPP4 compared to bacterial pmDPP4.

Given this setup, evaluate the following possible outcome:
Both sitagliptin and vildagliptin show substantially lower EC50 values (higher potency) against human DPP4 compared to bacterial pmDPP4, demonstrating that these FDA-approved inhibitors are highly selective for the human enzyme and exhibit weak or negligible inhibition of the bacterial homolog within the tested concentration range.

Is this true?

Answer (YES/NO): NO